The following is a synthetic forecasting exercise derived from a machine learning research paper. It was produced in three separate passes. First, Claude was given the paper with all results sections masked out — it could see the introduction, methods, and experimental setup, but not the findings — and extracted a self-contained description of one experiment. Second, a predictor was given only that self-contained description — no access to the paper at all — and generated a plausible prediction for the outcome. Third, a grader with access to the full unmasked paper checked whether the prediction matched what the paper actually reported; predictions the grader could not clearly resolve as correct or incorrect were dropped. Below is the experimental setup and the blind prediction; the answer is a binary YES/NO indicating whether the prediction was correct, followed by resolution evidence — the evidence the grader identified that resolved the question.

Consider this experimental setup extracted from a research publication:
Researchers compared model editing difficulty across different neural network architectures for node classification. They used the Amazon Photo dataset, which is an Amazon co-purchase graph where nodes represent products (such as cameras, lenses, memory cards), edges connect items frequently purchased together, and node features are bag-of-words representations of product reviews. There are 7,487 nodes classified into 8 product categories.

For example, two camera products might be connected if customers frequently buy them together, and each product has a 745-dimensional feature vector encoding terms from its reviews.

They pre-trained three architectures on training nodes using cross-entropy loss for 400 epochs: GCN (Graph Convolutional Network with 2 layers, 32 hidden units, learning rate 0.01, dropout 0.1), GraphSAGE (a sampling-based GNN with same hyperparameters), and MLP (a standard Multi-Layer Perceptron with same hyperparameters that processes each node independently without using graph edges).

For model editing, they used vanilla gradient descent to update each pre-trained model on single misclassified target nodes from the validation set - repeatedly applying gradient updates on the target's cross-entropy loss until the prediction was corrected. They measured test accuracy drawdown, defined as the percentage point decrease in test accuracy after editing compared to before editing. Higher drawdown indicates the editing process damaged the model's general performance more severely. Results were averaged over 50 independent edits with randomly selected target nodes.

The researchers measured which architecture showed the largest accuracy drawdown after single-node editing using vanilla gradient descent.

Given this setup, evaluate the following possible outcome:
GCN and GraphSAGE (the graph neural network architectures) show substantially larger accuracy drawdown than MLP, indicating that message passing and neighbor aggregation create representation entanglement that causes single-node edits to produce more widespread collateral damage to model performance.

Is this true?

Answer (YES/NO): YES